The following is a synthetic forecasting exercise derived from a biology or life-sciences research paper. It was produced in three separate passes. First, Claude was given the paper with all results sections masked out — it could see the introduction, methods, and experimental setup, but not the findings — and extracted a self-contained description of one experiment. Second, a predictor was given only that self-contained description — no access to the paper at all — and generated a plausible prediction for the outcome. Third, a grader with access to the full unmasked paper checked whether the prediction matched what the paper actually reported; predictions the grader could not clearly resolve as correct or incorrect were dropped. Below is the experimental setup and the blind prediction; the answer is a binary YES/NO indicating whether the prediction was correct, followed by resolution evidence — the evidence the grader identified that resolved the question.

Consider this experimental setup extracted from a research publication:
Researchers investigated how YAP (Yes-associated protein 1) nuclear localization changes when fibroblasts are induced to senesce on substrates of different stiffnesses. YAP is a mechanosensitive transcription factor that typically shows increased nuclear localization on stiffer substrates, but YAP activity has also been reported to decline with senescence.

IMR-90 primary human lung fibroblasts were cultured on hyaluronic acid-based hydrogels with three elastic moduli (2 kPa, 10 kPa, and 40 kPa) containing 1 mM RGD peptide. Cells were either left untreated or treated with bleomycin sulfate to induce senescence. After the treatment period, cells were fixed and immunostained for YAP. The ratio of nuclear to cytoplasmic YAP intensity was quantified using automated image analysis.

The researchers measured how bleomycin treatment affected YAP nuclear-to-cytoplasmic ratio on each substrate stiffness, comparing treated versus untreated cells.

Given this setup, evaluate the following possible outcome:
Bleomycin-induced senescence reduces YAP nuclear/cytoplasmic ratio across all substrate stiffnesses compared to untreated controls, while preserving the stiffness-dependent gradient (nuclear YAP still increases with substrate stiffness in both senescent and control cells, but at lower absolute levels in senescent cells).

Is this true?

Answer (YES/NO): NO